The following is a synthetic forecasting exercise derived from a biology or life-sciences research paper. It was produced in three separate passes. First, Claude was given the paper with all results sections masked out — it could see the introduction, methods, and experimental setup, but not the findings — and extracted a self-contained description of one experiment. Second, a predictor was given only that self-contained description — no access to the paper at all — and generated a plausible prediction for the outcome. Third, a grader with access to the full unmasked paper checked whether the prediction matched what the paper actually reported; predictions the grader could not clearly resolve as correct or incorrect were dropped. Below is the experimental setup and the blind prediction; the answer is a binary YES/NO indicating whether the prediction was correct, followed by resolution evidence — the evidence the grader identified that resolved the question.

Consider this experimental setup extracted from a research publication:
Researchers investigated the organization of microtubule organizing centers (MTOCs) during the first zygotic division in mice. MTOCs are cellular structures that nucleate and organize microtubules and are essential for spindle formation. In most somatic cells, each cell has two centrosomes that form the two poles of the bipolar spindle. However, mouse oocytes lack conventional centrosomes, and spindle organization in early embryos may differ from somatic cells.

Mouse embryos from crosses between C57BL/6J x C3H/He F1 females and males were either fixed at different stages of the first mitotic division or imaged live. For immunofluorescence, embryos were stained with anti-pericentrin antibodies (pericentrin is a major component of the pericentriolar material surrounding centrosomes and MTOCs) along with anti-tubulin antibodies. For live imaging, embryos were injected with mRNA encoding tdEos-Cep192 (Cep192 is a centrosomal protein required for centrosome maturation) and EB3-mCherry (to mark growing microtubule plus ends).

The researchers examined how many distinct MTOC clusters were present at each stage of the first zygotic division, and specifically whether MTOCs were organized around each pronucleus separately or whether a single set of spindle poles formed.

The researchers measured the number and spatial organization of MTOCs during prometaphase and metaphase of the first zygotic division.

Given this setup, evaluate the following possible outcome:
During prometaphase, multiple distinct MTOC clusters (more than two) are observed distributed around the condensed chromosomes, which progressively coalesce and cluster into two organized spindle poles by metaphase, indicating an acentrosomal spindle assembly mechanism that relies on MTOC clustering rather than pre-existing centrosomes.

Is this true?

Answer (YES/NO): NO